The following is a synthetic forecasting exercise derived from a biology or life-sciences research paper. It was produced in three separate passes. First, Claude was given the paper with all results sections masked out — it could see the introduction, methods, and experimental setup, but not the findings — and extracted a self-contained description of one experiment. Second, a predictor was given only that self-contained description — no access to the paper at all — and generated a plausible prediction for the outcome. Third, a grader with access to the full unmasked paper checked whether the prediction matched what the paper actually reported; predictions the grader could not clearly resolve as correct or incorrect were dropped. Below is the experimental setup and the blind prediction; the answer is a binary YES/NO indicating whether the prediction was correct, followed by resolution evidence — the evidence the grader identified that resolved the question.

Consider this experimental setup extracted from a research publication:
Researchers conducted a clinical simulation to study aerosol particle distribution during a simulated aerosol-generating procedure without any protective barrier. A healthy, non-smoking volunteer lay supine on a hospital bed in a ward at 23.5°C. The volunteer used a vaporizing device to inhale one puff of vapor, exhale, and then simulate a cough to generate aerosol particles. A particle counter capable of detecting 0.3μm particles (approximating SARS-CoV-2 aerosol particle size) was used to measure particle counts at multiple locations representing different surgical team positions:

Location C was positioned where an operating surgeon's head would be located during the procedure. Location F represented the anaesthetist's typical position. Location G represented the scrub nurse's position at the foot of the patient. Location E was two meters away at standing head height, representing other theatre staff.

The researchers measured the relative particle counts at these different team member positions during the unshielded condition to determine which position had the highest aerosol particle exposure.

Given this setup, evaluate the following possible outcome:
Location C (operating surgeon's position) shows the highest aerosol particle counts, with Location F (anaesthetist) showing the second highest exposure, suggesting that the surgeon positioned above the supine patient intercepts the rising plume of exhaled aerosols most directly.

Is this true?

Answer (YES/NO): NO